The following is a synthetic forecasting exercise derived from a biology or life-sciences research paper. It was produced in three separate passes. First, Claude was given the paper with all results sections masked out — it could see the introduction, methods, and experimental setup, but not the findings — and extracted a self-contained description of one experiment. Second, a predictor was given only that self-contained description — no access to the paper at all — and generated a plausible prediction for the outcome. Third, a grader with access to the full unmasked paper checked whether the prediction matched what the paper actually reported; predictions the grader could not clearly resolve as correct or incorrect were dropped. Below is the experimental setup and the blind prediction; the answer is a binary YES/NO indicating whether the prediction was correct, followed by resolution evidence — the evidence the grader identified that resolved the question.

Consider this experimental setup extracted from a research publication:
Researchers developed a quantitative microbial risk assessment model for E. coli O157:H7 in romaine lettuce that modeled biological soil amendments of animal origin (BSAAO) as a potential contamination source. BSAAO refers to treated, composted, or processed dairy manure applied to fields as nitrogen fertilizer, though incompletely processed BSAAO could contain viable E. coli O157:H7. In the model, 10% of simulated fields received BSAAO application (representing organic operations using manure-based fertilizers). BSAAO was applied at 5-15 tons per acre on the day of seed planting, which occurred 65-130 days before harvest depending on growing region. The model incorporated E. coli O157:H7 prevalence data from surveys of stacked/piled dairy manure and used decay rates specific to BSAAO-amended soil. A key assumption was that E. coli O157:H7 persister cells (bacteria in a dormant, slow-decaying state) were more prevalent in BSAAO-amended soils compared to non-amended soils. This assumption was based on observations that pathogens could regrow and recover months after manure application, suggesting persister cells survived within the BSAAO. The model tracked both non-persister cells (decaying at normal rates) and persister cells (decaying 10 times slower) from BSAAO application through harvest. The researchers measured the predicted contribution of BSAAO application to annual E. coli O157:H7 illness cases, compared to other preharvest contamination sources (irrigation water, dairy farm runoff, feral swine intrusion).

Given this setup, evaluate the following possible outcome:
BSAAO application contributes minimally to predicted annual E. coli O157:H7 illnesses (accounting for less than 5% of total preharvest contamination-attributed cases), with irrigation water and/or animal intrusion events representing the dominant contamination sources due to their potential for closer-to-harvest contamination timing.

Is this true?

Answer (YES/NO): YES